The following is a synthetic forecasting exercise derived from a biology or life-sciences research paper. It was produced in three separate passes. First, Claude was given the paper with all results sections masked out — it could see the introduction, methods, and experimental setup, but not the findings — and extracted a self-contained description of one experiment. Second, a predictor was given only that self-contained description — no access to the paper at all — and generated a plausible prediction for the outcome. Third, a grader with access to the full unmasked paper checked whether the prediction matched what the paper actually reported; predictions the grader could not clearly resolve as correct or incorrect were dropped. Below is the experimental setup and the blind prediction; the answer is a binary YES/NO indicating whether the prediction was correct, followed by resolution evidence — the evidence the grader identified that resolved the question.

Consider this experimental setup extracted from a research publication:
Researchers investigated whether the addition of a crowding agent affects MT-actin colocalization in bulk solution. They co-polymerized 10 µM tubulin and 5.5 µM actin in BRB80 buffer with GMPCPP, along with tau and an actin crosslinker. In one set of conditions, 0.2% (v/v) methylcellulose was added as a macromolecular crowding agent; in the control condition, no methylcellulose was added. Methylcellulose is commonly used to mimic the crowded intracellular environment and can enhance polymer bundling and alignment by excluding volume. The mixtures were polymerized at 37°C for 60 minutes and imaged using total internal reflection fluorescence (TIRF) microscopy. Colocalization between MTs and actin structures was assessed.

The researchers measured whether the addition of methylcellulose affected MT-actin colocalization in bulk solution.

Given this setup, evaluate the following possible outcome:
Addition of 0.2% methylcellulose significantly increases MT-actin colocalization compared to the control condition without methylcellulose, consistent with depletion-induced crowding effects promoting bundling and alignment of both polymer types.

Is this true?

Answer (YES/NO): NO